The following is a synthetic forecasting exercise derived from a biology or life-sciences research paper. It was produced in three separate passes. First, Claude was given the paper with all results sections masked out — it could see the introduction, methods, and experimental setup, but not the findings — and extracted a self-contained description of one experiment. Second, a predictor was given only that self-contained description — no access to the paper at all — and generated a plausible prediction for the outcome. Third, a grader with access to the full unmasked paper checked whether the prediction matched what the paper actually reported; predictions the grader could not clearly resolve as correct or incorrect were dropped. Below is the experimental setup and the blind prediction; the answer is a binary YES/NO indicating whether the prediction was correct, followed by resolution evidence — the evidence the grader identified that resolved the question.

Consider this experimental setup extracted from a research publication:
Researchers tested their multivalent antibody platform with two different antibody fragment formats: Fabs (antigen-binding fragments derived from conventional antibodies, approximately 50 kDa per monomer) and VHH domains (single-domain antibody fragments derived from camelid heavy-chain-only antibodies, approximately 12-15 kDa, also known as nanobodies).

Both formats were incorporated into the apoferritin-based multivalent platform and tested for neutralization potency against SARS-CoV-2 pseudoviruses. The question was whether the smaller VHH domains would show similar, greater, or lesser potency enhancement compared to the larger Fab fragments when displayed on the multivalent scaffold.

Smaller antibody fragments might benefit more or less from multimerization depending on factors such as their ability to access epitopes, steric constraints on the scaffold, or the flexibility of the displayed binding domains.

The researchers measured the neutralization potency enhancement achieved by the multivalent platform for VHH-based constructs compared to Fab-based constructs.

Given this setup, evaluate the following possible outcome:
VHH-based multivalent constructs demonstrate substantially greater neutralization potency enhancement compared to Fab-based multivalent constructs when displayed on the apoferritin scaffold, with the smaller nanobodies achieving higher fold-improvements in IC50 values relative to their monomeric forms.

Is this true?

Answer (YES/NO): NO